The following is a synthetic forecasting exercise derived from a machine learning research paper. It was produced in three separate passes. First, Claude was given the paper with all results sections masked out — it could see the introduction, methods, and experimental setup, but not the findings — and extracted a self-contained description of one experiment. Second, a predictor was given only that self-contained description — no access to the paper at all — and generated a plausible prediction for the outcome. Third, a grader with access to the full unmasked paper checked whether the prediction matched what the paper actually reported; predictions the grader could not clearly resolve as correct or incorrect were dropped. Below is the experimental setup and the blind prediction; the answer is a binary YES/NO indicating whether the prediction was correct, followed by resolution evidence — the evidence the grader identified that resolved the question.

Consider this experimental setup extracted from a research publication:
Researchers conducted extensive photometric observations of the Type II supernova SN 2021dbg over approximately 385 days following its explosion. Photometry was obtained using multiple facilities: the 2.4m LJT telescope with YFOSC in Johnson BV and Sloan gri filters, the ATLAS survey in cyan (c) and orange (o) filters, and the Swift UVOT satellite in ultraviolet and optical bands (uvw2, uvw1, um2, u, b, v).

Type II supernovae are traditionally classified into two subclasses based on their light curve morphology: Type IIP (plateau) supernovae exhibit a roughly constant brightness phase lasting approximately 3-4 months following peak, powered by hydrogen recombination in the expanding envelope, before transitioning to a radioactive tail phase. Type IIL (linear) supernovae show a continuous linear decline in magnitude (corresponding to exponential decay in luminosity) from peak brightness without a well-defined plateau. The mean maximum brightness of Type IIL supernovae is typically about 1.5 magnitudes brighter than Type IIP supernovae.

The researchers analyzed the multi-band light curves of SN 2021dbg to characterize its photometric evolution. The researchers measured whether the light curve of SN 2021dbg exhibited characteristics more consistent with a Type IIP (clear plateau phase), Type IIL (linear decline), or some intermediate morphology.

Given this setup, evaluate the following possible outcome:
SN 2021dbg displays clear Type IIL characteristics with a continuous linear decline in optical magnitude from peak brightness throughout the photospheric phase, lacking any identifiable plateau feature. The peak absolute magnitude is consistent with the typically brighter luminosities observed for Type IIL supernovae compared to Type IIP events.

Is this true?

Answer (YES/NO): NO